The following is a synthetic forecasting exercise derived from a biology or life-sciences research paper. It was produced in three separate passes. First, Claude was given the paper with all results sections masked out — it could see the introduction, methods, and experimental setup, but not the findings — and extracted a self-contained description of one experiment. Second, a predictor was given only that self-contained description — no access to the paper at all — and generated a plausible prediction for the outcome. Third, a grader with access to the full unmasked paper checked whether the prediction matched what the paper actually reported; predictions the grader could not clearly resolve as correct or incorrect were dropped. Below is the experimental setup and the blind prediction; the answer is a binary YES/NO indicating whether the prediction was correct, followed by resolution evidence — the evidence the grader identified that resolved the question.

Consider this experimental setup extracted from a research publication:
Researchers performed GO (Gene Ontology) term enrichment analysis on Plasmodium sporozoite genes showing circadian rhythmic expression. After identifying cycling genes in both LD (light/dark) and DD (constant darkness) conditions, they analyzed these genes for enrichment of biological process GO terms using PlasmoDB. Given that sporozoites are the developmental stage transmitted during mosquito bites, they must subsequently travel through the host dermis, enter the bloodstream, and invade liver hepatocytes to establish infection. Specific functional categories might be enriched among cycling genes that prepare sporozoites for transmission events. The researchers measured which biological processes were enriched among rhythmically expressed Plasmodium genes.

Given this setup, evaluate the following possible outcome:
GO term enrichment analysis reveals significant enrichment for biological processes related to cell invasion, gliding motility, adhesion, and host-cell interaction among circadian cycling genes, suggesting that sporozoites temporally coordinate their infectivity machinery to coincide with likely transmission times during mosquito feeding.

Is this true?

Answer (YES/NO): YES